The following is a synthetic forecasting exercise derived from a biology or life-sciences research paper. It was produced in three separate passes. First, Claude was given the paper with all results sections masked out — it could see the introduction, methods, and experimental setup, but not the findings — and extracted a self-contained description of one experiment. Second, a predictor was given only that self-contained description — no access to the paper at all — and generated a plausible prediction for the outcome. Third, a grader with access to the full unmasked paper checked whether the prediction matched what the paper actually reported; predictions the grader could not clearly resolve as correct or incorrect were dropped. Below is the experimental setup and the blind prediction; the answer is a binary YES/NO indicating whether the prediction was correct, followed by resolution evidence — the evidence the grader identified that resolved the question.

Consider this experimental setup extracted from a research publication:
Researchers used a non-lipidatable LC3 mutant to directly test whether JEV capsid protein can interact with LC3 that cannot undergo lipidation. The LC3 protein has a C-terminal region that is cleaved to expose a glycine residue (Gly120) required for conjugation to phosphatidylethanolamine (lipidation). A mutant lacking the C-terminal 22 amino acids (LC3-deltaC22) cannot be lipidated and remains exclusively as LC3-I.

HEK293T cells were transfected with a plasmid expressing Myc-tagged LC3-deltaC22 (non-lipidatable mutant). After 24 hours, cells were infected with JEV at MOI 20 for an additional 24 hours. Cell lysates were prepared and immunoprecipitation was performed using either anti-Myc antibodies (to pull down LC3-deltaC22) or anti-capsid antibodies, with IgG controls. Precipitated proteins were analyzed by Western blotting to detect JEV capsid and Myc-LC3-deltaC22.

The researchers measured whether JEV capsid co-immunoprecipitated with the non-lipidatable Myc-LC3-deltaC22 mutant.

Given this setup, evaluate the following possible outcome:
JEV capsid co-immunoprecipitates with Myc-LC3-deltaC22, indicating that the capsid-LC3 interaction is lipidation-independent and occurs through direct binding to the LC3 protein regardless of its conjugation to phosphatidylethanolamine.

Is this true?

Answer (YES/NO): YES